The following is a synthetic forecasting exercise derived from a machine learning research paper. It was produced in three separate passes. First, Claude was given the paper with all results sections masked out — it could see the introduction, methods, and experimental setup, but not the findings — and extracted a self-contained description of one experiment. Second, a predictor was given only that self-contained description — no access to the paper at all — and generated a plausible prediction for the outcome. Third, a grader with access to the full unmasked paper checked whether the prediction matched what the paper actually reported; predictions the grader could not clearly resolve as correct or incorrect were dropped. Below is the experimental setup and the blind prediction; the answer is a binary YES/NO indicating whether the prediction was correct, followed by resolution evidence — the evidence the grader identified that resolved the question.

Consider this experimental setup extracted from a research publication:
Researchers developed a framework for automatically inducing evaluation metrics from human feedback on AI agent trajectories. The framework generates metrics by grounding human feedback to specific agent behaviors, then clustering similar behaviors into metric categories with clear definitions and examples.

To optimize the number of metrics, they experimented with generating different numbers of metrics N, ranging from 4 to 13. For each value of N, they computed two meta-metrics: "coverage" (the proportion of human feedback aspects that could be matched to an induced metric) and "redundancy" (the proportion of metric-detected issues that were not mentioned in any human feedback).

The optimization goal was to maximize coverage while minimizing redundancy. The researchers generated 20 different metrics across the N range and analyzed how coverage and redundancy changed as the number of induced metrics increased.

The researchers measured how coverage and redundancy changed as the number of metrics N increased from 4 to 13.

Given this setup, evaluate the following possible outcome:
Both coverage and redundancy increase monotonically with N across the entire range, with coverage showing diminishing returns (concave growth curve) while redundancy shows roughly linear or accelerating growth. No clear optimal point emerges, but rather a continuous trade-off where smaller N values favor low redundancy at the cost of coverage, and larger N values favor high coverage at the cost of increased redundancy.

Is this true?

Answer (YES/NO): NO